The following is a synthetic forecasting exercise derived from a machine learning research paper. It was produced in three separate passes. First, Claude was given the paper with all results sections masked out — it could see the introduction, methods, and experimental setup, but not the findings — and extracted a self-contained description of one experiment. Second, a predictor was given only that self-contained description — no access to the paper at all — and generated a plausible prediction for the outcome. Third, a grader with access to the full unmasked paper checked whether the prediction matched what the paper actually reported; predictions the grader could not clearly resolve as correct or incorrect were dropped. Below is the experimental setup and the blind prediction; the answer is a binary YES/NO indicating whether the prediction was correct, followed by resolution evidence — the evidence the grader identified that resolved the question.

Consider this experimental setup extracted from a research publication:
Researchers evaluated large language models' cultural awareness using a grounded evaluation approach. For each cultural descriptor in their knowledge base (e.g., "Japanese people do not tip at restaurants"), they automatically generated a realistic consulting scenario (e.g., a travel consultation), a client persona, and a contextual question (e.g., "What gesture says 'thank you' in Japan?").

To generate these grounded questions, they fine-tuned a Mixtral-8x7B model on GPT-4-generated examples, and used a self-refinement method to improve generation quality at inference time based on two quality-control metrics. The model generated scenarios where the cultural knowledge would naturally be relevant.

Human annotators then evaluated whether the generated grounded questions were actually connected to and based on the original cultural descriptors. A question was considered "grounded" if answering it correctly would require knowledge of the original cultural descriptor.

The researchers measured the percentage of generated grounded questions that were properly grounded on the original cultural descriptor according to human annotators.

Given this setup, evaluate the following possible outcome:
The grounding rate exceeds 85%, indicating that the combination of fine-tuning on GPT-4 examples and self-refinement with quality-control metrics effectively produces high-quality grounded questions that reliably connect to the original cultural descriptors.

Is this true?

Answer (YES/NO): YES